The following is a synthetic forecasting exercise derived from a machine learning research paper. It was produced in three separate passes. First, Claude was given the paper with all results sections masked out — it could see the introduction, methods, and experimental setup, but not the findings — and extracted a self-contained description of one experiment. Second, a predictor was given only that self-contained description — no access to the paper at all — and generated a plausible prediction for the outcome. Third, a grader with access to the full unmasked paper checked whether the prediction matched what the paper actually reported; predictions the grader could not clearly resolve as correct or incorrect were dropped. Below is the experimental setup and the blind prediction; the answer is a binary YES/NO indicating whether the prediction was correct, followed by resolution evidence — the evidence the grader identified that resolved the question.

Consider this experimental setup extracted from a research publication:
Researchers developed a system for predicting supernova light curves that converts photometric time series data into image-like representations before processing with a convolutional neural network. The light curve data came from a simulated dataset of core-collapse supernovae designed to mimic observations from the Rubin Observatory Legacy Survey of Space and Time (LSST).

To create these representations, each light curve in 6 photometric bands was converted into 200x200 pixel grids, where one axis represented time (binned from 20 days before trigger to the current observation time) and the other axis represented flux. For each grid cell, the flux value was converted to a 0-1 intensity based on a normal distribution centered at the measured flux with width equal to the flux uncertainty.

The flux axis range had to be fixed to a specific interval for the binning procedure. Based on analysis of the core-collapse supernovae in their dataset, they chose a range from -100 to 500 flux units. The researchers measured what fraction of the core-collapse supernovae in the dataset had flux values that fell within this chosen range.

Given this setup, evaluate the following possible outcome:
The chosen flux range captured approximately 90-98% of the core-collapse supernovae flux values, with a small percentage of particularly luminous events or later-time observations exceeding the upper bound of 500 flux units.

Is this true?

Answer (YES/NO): YES